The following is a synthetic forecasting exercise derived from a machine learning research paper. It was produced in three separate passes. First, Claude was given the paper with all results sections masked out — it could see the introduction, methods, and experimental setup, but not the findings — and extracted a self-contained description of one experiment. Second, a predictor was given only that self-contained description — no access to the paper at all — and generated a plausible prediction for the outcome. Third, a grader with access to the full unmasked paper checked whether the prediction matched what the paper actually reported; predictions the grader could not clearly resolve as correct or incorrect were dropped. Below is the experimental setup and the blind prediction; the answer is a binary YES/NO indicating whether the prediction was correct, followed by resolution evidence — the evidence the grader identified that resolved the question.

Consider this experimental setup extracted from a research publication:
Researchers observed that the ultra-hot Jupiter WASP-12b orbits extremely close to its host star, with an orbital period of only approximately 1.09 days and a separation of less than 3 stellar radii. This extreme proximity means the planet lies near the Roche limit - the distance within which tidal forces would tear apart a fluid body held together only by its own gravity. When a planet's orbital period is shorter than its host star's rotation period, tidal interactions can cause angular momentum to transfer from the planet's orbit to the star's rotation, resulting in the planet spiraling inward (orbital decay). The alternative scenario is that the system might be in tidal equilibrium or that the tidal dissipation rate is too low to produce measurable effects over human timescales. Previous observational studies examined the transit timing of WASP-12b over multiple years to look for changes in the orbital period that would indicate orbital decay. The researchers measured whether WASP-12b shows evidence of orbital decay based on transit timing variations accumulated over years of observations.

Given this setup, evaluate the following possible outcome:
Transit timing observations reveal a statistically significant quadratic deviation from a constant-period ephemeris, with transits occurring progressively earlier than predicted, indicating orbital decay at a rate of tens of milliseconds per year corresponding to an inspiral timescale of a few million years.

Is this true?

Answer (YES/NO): YES